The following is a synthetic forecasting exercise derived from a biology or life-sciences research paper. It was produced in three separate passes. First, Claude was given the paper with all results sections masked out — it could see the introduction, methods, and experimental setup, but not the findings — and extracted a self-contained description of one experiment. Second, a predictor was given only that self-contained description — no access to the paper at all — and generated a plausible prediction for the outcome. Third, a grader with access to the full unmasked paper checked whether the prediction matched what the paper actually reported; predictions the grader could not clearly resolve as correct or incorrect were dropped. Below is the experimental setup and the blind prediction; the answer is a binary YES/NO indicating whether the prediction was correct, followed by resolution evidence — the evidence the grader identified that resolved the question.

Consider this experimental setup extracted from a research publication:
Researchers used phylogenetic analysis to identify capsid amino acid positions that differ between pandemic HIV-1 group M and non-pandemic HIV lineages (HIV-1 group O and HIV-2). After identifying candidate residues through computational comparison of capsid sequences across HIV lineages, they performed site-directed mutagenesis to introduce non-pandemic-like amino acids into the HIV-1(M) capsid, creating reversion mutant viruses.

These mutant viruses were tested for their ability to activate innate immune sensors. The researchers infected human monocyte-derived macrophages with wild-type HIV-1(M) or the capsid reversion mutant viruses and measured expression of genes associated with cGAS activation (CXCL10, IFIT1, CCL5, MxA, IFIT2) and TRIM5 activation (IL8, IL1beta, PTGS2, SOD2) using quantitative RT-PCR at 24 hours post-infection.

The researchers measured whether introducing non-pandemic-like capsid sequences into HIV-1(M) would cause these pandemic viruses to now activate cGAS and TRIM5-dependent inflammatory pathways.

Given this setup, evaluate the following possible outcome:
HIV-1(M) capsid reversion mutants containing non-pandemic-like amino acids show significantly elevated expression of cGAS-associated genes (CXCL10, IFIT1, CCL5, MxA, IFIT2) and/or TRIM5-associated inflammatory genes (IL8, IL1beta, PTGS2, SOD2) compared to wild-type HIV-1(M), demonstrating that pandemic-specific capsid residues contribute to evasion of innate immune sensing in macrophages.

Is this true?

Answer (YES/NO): YES